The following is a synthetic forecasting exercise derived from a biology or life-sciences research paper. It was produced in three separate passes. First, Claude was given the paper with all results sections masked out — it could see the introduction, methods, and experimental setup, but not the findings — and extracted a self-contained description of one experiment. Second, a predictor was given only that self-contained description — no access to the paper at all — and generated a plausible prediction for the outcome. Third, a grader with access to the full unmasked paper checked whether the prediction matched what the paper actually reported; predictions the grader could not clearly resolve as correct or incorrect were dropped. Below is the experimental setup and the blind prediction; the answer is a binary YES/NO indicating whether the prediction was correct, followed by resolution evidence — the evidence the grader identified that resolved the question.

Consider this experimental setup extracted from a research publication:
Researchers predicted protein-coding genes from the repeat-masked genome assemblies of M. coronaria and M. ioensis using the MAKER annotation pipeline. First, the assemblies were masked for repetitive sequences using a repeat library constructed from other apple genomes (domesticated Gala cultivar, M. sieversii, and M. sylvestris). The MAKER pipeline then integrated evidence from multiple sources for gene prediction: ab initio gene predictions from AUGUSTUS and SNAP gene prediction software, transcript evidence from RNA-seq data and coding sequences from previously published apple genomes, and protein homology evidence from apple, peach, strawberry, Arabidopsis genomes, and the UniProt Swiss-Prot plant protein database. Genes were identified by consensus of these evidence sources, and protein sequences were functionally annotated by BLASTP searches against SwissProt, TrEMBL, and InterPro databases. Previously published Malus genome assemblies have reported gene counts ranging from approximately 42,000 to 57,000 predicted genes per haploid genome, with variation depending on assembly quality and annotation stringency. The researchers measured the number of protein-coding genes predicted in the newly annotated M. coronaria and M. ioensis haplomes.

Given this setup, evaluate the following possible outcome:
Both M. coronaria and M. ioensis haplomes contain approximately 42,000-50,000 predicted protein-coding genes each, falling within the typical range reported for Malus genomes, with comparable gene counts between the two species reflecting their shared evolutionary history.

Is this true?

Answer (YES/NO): YES